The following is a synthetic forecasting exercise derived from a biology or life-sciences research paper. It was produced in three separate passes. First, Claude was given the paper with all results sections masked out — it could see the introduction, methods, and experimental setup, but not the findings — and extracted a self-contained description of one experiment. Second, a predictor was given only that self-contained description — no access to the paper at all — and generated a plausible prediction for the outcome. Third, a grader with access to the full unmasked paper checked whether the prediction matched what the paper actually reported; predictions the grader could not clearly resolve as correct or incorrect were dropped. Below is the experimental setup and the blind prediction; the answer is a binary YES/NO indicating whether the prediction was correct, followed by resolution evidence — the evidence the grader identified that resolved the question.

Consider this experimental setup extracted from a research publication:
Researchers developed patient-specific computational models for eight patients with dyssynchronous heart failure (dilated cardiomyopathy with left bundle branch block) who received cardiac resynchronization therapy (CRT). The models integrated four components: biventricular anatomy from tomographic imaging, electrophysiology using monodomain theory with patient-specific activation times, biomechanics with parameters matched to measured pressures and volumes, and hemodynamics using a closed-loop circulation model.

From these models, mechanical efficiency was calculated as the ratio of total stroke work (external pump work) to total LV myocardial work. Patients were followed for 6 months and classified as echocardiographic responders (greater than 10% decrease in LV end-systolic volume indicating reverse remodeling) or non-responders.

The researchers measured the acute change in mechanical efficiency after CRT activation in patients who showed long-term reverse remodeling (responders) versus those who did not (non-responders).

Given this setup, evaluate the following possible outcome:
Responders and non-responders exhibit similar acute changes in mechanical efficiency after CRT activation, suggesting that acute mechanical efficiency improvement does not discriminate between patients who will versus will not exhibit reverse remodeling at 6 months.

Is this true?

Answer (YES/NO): NO